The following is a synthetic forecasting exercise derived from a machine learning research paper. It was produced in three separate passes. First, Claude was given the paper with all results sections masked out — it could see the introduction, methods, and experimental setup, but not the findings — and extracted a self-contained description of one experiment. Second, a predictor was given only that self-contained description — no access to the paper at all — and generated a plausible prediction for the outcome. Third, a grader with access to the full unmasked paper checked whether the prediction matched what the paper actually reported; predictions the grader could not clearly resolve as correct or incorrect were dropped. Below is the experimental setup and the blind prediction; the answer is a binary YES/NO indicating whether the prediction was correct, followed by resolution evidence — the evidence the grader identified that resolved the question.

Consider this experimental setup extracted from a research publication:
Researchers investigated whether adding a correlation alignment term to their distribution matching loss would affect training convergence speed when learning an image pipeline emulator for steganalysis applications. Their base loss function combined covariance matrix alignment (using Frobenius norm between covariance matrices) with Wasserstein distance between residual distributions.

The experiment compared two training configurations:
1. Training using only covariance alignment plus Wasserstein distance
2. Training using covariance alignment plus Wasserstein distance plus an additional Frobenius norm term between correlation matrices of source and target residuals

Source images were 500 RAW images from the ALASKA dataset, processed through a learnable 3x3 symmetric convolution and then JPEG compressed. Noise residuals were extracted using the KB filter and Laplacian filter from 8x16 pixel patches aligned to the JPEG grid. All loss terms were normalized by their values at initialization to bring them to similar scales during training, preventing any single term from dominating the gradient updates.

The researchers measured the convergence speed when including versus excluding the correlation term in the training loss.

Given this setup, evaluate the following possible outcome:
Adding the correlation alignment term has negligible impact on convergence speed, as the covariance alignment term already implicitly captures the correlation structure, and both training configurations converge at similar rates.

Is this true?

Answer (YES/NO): NO